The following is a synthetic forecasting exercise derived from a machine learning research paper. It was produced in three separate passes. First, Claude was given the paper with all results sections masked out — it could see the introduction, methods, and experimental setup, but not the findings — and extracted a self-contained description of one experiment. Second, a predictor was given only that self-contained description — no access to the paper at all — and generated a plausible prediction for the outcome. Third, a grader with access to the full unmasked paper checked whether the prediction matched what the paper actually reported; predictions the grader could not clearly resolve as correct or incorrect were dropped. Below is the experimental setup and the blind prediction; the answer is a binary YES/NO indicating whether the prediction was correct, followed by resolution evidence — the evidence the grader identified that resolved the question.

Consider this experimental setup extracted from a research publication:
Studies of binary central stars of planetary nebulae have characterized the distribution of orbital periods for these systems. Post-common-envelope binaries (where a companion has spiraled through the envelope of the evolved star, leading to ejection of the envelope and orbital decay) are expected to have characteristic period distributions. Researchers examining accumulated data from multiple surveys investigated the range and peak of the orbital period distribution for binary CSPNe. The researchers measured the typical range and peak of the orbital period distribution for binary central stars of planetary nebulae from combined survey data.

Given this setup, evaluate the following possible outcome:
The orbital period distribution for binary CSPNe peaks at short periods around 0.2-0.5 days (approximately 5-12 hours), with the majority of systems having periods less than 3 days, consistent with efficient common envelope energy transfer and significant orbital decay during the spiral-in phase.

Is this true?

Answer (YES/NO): NO